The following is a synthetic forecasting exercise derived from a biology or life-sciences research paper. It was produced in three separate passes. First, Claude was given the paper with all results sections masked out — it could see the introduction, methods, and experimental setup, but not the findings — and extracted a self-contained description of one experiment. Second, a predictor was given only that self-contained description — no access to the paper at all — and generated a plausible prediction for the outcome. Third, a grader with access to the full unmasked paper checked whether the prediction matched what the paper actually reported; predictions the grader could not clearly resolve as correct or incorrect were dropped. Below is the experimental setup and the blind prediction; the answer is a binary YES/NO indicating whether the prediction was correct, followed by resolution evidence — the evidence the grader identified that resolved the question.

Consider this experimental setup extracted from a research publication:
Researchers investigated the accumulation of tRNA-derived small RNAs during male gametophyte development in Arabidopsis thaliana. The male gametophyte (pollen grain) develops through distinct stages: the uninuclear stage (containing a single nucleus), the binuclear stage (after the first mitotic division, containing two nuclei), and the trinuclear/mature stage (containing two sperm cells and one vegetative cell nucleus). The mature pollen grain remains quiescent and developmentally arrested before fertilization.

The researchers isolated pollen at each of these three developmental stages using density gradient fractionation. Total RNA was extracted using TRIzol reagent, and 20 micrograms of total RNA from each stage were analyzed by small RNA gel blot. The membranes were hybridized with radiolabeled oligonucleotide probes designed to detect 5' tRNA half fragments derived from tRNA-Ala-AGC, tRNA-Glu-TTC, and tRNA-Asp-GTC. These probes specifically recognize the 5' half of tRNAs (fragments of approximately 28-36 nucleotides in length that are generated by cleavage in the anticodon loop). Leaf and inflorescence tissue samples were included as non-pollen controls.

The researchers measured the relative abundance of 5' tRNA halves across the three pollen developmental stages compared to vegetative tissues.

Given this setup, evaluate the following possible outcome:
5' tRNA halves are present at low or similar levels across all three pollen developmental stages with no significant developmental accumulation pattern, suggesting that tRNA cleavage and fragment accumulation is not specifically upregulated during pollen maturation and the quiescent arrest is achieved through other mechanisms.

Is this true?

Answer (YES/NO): NO